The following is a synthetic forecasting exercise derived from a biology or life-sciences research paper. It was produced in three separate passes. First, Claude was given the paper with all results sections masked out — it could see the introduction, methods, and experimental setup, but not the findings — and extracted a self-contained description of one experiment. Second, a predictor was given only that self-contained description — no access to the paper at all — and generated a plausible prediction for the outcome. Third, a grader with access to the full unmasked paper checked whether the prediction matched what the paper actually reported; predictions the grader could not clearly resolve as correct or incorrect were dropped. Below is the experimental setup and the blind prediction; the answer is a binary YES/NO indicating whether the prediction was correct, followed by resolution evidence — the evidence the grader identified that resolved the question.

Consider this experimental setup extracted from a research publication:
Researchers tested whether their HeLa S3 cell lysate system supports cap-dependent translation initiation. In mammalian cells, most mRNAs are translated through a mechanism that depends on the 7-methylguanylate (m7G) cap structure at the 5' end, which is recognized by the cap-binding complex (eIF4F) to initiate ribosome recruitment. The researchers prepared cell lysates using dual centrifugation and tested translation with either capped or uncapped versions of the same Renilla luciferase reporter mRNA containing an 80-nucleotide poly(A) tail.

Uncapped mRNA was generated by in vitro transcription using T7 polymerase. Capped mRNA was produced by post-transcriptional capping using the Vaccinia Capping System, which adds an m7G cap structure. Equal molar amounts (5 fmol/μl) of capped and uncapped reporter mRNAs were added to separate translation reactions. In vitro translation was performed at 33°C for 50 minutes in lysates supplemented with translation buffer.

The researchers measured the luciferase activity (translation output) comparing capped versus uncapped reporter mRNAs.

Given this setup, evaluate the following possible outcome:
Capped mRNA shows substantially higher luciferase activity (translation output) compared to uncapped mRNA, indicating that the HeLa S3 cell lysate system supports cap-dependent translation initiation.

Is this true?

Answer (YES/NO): YES